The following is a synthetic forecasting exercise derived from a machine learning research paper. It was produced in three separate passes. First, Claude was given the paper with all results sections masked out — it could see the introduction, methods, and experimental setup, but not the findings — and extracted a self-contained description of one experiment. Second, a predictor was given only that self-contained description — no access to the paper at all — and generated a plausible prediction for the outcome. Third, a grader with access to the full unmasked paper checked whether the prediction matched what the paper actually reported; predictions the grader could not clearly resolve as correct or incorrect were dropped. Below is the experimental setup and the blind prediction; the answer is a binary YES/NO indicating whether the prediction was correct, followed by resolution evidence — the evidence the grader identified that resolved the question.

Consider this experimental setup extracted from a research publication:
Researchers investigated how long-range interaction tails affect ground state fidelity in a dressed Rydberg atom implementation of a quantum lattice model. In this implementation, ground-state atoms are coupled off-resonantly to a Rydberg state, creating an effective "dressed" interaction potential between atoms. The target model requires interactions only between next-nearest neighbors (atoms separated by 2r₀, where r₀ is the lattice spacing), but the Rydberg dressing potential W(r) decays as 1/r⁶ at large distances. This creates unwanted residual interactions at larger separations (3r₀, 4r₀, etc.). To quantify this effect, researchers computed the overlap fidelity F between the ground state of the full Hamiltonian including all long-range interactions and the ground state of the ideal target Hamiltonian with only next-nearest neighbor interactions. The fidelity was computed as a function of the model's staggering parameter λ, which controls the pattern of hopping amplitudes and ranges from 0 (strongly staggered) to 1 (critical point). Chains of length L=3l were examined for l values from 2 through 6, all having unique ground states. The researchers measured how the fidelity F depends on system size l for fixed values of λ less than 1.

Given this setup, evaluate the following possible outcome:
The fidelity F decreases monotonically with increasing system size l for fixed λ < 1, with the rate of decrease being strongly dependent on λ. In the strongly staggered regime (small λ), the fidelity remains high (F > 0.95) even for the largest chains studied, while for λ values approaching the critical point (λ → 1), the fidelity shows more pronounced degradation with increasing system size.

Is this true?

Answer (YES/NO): NO